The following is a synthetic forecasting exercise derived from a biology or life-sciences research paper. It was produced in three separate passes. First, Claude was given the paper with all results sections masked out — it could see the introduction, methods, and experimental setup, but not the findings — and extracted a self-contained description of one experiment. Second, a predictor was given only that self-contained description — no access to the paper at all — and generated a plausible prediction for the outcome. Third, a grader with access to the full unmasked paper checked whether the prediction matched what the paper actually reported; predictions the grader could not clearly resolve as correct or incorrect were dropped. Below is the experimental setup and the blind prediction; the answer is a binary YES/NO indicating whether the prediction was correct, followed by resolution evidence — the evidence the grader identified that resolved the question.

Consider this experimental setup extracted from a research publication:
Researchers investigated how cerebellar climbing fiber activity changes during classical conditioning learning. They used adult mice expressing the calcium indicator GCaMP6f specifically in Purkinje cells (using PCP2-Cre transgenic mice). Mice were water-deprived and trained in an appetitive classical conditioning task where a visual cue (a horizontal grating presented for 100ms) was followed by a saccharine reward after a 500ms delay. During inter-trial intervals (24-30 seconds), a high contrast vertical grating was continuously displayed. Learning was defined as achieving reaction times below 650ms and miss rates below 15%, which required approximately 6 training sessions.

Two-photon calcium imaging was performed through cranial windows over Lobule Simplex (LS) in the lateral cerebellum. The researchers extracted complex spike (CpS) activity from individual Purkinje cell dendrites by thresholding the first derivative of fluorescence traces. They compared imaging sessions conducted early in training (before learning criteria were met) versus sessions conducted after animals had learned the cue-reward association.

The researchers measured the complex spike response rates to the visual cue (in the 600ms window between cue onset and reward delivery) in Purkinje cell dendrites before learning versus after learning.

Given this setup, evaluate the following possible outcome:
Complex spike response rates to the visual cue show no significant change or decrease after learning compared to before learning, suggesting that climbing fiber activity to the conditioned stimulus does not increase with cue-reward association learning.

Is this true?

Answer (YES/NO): NO